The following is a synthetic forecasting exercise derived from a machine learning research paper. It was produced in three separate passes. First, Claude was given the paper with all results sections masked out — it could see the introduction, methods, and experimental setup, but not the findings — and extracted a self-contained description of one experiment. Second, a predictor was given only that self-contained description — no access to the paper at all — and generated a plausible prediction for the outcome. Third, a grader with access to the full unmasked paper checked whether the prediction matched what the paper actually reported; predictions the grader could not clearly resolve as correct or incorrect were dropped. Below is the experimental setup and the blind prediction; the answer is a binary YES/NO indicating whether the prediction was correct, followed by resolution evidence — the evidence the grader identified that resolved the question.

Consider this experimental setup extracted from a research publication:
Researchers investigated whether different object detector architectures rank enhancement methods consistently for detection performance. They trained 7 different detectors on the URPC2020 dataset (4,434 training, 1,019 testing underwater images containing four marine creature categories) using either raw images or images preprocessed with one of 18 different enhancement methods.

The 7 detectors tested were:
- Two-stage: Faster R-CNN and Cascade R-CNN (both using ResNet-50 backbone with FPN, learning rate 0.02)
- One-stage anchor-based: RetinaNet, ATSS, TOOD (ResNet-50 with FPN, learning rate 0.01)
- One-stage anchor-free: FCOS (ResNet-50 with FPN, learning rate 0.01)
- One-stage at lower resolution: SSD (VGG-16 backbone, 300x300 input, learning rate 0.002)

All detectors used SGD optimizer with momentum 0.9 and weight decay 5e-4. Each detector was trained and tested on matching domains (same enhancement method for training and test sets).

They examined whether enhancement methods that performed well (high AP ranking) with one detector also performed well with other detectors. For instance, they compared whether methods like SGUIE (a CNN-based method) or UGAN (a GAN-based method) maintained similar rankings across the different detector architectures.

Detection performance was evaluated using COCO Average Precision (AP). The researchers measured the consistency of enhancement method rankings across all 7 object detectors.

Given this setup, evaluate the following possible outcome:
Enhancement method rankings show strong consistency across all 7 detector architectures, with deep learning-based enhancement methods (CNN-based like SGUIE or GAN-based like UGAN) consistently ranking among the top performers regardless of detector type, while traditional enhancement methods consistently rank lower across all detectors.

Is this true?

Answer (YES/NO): NO